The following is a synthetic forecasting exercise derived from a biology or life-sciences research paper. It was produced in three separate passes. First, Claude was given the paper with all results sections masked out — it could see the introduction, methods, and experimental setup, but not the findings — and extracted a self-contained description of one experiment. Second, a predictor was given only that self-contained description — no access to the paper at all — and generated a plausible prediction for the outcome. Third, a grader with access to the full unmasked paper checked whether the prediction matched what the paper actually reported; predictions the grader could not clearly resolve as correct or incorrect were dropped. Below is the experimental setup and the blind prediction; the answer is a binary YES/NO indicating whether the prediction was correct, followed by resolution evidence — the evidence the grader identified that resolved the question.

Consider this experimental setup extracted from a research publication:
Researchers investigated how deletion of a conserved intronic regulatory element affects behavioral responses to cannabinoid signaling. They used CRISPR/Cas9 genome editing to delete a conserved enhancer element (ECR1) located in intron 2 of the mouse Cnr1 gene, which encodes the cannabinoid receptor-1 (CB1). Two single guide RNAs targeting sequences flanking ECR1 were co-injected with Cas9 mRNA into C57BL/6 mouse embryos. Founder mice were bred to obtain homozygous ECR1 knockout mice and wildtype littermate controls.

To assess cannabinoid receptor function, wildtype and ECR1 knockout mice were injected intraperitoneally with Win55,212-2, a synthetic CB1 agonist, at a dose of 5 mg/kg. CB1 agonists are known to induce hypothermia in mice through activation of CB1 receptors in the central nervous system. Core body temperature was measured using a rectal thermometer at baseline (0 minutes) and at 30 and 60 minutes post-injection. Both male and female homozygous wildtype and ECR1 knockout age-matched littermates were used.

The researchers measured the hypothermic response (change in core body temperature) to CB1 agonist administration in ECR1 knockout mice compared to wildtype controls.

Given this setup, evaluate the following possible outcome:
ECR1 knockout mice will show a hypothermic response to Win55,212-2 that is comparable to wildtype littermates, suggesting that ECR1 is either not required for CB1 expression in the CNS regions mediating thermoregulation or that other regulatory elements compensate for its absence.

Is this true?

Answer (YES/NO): NO